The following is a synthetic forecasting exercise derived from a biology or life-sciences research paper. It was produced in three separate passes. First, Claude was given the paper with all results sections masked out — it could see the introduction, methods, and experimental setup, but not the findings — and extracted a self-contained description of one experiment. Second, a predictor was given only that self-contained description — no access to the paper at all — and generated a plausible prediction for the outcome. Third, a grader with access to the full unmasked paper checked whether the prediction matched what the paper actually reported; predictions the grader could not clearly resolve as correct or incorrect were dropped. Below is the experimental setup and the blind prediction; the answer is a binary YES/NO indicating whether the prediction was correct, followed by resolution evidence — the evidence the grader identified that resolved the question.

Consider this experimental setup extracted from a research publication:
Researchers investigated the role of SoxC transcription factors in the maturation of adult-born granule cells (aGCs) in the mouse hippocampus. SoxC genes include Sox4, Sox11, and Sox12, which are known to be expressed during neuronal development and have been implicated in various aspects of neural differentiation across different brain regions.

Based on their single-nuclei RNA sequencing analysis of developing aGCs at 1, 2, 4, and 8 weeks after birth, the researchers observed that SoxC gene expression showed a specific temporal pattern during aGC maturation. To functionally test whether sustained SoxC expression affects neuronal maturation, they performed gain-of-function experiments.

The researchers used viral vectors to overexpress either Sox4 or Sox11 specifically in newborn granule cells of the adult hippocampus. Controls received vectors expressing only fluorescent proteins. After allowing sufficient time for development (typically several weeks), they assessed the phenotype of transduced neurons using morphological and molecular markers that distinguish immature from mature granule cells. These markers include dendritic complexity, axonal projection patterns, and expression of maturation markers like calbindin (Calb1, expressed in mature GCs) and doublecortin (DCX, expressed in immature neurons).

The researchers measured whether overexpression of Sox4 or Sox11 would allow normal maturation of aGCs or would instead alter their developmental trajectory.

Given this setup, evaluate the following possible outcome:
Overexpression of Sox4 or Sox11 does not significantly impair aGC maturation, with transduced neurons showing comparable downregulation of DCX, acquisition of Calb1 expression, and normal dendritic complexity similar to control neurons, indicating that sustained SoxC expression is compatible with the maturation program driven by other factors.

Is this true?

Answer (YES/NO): NO